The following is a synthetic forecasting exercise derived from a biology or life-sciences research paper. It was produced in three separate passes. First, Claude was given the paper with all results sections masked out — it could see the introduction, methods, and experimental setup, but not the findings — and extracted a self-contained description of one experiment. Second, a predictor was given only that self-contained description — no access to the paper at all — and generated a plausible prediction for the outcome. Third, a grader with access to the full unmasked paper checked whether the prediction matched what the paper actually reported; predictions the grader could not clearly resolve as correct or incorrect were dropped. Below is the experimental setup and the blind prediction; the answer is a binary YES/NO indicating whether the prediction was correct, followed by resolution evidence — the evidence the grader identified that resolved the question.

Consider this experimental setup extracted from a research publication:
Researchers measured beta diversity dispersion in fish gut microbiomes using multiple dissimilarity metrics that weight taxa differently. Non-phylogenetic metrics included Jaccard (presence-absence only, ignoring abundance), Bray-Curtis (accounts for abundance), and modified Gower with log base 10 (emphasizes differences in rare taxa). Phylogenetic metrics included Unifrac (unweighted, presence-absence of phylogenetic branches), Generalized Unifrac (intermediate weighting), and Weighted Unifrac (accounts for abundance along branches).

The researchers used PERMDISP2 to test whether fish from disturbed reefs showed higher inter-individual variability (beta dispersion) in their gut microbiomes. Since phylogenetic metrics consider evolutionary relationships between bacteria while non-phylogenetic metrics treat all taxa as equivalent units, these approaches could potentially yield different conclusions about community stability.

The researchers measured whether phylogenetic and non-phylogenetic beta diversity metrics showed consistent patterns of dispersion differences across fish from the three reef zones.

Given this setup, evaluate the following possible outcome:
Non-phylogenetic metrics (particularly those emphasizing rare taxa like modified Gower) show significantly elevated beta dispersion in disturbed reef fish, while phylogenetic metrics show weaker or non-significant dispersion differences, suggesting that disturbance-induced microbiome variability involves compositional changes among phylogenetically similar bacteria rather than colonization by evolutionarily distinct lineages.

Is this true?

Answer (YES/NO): NO